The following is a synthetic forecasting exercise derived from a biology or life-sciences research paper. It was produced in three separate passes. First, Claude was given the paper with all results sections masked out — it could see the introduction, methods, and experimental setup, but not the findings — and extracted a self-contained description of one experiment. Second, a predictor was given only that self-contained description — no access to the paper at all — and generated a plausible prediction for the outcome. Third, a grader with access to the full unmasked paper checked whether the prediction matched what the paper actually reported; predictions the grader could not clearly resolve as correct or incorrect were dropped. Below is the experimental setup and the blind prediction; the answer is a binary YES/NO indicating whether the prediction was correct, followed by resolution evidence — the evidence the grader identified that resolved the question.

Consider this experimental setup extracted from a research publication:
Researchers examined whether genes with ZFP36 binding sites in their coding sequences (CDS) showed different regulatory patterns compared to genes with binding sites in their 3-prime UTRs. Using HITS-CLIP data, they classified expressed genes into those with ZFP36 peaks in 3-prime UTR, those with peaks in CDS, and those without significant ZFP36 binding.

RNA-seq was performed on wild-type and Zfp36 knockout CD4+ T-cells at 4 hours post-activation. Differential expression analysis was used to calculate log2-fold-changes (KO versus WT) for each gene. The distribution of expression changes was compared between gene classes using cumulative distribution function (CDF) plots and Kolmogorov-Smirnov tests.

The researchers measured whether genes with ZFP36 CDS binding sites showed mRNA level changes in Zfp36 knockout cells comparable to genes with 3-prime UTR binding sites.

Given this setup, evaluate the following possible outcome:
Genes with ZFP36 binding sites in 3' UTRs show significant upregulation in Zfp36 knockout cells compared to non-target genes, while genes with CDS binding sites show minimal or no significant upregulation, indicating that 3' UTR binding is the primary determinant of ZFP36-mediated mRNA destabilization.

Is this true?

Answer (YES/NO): NO